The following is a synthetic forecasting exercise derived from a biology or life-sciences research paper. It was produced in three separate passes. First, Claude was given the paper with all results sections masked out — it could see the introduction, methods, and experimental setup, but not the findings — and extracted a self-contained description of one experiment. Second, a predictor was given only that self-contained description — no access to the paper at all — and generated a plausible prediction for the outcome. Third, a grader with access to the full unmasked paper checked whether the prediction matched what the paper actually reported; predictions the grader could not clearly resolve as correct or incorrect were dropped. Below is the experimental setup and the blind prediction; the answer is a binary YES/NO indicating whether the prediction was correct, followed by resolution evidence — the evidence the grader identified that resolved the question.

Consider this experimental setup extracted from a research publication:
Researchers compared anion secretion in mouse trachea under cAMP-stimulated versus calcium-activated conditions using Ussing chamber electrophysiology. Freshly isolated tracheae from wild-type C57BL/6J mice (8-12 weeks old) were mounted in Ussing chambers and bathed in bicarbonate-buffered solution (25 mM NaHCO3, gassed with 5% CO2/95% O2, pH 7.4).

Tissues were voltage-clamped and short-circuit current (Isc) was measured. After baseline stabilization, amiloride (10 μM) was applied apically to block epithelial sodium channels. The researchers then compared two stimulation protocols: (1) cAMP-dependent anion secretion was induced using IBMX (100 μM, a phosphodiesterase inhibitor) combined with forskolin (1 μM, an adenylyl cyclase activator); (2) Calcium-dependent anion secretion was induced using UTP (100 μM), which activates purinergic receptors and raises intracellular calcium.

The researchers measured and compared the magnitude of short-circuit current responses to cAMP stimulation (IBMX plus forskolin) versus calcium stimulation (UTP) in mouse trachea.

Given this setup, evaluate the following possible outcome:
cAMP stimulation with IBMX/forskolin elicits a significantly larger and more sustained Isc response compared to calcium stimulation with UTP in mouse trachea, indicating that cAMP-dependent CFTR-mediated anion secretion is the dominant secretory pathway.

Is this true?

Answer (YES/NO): NO